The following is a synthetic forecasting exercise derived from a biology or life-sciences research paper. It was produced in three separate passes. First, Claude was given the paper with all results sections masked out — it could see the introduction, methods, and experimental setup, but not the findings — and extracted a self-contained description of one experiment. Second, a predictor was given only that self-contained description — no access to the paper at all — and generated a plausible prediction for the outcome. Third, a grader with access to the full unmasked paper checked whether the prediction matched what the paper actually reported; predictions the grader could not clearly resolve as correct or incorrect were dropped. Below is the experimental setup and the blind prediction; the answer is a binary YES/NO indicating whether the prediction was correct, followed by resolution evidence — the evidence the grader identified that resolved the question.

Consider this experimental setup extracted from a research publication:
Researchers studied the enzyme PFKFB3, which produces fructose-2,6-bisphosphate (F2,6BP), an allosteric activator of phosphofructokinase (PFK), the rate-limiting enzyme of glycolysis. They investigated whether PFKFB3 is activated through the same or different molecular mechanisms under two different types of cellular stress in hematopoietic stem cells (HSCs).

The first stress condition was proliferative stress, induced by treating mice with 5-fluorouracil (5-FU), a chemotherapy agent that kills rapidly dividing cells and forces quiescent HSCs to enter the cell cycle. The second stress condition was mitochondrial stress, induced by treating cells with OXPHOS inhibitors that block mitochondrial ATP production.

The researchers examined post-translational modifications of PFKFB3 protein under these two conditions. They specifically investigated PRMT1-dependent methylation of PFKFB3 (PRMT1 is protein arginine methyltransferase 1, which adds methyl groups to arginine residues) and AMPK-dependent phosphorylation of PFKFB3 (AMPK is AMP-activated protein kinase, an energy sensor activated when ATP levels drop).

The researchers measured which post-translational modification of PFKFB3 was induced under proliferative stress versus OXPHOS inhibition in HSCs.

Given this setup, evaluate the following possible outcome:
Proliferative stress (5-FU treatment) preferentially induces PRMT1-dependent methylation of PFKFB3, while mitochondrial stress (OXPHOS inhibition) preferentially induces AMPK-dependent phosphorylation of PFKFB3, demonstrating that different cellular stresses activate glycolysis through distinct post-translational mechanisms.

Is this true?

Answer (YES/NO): YES